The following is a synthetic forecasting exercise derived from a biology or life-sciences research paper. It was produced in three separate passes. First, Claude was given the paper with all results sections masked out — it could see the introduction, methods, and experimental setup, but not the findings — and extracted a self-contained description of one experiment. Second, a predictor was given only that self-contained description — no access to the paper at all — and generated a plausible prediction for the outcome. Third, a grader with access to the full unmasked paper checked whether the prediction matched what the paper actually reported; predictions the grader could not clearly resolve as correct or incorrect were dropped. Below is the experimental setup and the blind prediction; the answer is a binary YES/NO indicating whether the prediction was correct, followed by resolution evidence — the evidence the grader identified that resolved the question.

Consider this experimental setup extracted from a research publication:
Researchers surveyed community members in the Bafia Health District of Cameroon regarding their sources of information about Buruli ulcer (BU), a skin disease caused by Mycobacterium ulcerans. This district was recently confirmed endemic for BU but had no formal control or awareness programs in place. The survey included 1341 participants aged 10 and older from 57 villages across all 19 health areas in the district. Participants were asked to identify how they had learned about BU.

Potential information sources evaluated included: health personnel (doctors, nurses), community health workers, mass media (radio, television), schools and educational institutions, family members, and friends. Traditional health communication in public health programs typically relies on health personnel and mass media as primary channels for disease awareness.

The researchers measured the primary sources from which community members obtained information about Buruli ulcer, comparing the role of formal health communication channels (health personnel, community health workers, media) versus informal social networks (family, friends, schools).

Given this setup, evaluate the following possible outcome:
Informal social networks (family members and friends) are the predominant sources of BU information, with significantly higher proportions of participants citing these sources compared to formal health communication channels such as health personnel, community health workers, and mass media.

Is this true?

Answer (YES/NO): YES